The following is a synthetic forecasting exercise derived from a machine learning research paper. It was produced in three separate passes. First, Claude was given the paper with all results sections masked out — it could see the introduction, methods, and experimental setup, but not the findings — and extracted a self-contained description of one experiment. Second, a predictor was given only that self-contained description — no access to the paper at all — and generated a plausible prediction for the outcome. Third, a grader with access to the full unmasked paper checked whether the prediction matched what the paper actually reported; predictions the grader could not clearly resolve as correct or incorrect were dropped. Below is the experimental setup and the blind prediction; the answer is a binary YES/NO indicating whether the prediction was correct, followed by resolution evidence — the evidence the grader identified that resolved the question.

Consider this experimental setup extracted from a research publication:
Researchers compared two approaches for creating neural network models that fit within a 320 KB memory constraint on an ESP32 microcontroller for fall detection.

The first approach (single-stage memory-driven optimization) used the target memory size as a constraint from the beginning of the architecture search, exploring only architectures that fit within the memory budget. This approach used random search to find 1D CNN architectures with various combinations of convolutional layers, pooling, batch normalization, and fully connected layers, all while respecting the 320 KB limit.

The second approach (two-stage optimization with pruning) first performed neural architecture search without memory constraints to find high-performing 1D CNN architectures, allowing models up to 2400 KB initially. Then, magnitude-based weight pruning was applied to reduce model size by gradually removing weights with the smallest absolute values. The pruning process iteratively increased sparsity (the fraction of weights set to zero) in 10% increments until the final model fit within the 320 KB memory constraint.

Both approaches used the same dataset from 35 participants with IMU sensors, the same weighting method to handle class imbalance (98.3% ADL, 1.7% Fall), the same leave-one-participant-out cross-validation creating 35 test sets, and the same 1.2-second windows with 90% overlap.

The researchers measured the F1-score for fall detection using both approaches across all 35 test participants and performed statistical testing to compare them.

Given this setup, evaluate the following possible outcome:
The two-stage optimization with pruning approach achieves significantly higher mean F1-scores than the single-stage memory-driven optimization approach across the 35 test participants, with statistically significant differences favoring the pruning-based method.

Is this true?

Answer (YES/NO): NO